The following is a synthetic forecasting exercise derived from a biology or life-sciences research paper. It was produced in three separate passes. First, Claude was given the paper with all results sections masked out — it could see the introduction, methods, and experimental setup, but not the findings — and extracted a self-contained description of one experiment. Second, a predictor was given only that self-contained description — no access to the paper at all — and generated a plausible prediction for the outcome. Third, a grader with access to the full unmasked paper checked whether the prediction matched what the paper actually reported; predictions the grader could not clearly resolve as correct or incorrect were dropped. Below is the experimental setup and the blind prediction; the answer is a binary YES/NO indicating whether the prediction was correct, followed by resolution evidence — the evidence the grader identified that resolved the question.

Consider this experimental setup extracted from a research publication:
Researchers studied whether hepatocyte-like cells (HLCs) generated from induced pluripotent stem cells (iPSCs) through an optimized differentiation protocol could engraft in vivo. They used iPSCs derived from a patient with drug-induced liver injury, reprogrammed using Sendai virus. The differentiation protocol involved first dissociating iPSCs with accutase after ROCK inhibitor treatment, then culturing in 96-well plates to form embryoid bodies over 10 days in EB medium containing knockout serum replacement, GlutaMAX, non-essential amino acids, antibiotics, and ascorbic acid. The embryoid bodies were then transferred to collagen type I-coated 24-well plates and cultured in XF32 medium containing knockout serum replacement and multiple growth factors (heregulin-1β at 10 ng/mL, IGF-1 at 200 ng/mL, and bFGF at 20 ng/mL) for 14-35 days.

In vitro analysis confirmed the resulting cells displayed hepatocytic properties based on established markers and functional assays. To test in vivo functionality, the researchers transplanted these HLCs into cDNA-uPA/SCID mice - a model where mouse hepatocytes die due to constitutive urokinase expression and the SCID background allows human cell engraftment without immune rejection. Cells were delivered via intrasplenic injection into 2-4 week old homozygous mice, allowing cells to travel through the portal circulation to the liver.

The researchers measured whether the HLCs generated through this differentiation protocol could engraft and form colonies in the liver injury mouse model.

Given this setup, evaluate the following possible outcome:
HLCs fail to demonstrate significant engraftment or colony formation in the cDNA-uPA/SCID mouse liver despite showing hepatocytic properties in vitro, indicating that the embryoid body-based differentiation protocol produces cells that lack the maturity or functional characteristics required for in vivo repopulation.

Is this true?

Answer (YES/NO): YES